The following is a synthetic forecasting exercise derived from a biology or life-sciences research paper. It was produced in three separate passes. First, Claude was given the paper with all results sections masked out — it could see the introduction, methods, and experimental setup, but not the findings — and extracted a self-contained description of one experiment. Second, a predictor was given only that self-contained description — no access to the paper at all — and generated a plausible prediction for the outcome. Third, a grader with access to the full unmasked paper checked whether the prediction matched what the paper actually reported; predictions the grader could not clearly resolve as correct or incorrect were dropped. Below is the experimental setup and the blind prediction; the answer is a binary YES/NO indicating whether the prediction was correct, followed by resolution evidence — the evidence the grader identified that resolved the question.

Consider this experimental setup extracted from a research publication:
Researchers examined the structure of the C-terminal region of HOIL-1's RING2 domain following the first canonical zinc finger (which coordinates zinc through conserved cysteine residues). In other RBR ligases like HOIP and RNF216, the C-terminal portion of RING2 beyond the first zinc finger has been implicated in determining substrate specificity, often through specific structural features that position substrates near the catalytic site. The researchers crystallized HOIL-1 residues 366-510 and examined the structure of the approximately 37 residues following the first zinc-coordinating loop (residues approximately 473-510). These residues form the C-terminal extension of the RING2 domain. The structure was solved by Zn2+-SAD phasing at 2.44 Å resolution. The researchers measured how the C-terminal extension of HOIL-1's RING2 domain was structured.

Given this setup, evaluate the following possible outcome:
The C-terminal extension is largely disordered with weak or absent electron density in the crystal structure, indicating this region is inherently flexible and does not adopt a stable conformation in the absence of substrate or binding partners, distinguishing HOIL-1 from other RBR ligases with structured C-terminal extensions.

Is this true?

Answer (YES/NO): NO